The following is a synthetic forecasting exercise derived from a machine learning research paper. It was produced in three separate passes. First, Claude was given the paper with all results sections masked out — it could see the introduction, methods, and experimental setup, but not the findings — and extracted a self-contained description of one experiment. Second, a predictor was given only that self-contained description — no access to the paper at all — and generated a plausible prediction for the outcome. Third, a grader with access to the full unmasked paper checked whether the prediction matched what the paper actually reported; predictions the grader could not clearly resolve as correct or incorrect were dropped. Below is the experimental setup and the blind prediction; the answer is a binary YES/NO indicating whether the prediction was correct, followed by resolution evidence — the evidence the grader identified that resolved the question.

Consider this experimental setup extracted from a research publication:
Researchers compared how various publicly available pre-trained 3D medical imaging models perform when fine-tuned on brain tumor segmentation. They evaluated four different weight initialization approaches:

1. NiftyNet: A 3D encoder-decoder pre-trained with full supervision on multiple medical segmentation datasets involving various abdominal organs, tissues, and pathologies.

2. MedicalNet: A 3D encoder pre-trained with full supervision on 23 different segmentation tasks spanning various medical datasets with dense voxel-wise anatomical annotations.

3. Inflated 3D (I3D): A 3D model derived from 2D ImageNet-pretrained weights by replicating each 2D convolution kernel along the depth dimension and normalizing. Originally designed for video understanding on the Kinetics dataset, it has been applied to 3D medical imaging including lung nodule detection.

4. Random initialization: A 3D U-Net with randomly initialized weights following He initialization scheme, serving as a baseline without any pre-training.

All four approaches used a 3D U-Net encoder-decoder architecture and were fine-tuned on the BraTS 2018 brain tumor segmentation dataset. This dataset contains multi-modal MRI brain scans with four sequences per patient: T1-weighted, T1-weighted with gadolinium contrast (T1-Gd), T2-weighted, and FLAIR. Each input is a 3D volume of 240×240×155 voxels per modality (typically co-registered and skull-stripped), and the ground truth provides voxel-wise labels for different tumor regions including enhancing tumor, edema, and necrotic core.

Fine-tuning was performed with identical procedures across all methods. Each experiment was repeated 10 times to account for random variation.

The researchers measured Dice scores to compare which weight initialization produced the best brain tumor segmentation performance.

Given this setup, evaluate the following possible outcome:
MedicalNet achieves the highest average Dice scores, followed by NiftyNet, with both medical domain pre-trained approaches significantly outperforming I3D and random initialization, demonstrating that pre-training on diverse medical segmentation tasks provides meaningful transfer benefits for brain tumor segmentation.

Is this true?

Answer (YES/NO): NO